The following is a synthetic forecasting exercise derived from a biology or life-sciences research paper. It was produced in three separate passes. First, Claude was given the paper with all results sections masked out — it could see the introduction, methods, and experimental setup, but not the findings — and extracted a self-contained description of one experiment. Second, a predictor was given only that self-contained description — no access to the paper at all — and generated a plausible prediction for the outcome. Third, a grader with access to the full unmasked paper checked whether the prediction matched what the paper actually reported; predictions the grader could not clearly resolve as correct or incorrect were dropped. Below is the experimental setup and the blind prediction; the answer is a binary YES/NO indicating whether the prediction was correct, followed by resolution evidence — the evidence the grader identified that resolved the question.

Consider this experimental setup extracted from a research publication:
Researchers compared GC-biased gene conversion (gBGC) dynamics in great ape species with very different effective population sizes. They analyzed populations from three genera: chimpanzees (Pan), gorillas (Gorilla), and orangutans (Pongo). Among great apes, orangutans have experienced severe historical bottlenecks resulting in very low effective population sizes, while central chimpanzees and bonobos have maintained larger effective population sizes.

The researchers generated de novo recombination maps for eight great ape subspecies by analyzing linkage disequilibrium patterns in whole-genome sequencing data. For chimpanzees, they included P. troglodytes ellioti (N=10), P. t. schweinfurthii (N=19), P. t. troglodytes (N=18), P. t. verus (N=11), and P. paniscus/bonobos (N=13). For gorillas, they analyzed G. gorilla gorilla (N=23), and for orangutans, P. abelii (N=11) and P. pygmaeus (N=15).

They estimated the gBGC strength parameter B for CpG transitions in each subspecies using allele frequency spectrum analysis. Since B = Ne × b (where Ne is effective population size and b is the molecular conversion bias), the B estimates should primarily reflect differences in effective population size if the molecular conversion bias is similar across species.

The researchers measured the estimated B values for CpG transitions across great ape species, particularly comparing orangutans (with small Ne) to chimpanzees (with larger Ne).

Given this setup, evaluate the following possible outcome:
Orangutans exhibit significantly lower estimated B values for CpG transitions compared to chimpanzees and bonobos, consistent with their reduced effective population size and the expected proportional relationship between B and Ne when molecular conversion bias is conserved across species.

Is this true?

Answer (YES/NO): NO